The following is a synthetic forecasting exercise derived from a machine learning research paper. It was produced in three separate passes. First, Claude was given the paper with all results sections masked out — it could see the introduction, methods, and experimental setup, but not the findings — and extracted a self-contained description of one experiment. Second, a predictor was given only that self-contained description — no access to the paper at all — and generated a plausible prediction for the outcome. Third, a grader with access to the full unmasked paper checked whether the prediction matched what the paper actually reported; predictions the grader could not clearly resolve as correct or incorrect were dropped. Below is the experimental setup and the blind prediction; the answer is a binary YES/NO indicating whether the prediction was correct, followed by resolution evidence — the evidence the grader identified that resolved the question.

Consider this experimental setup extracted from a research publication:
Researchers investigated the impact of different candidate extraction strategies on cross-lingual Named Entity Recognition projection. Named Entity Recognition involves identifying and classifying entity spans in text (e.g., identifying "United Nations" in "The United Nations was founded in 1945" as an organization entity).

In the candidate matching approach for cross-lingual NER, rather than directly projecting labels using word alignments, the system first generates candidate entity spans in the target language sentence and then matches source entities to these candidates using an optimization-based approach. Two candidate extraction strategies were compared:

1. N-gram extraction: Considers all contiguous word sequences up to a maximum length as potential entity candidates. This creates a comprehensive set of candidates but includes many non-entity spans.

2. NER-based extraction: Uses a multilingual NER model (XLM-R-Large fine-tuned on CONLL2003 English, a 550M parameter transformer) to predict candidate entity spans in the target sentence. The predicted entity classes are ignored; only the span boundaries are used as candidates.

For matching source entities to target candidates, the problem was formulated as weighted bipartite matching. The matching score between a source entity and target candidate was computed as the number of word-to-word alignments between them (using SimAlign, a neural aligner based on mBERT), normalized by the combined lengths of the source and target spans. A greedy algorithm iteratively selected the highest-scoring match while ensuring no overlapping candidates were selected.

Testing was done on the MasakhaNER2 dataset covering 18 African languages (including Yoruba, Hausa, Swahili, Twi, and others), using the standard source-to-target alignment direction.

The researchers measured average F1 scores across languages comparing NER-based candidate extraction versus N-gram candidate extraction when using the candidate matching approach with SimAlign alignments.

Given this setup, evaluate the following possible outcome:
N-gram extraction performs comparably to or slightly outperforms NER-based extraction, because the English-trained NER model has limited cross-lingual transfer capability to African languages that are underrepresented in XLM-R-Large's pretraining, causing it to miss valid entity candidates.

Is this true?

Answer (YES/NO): YES